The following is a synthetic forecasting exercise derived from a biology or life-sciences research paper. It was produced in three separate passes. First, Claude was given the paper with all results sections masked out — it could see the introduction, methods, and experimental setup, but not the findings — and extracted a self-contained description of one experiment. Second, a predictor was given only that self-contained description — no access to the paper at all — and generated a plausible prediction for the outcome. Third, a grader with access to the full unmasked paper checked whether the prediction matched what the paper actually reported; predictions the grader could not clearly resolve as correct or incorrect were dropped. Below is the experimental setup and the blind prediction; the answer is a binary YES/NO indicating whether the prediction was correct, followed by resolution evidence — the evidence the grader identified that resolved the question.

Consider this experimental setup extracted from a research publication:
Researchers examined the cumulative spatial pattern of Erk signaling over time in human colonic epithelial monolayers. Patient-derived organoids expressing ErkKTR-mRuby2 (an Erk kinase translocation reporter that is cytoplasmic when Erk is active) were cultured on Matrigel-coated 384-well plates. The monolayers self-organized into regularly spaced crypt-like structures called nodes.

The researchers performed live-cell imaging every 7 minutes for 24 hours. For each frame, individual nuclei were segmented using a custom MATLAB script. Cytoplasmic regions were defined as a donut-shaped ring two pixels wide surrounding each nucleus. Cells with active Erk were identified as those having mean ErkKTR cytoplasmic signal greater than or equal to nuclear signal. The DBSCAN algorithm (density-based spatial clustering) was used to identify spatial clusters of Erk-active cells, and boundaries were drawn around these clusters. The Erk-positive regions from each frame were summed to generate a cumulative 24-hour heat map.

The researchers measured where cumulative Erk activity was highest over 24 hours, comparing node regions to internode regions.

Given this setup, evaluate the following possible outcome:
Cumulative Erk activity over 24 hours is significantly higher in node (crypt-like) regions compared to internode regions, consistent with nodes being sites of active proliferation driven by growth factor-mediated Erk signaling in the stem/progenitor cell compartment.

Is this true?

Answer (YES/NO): NO